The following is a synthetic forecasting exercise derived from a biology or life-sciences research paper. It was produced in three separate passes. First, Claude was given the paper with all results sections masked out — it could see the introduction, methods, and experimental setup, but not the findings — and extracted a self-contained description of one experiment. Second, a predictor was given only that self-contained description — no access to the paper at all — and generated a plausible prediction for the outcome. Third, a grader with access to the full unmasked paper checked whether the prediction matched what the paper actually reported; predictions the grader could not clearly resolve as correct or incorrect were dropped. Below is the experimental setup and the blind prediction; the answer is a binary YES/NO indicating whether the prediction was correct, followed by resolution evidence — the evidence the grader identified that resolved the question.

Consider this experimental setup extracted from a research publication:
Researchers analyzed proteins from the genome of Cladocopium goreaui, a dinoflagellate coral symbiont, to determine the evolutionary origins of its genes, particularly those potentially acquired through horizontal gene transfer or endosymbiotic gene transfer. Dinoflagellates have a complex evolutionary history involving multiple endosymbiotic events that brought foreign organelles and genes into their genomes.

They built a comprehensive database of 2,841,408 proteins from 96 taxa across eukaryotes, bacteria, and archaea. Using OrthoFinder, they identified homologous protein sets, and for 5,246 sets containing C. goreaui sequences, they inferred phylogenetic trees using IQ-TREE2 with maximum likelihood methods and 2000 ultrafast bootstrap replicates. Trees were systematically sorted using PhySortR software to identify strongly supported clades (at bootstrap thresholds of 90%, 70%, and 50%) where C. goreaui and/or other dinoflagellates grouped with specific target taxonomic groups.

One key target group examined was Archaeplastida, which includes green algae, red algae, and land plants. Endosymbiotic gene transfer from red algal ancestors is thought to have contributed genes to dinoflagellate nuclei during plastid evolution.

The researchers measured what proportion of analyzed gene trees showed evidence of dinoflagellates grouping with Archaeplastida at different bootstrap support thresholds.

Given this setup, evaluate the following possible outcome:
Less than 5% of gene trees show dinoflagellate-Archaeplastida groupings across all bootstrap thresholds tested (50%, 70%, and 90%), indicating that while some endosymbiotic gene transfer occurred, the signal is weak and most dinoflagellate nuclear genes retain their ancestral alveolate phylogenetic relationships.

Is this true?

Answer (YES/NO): NO